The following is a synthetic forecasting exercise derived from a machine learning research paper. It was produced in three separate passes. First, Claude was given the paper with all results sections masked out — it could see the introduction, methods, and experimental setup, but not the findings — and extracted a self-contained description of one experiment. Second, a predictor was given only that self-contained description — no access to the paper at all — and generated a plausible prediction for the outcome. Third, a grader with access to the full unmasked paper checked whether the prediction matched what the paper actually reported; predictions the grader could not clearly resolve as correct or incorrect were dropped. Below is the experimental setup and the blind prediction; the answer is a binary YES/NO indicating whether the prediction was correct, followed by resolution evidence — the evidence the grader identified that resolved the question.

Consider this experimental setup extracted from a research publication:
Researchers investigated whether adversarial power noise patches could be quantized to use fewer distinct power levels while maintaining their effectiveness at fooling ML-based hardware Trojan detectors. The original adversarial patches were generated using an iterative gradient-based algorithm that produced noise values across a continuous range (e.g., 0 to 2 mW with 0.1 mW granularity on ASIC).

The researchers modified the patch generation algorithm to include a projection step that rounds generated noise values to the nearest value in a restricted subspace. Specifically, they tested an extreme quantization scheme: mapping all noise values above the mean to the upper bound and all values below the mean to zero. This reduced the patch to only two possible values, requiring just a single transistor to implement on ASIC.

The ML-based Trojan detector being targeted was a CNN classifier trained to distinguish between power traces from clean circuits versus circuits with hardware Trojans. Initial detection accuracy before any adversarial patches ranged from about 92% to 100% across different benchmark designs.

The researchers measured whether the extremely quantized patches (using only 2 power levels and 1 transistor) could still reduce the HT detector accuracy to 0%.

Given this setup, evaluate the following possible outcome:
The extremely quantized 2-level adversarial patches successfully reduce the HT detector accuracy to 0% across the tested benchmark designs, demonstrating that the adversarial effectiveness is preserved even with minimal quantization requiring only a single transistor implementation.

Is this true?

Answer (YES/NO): YES